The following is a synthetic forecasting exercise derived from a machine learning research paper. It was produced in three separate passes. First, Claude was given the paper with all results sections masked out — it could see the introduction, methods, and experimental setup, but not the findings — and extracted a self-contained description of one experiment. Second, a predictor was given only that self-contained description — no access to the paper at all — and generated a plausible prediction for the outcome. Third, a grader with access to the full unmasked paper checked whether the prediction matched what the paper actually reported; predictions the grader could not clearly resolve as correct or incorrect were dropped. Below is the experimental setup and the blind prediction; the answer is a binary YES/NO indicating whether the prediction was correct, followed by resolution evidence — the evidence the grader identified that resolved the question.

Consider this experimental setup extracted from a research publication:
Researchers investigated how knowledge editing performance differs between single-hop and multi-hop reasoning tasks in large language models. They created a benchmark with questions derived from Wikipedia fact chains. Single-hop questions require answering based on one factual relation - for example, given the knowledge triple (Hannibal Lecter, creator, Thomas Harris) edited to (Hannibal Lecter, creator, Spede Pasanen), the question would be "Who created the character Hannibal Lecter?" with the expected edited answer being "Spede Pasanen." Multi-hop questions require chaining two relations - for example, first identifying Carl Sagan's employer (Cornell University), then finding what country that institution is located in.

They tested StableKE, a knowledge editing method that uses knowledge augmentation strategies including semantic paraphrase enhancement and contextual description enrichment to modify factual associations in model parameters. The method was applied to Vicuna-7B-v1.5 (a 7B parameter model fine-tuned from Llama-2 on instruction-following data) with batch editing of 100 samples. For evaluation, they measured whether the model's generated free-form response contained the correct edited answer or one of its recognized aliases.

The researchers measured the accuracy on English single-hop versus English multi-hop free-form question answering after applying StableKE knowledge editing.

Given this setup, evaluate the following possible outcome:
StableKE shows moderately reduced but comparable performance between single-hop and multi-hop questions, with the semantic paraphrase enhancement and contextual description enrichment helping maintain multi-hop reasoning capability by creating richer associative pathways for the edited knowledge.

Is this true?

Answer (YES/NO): NO